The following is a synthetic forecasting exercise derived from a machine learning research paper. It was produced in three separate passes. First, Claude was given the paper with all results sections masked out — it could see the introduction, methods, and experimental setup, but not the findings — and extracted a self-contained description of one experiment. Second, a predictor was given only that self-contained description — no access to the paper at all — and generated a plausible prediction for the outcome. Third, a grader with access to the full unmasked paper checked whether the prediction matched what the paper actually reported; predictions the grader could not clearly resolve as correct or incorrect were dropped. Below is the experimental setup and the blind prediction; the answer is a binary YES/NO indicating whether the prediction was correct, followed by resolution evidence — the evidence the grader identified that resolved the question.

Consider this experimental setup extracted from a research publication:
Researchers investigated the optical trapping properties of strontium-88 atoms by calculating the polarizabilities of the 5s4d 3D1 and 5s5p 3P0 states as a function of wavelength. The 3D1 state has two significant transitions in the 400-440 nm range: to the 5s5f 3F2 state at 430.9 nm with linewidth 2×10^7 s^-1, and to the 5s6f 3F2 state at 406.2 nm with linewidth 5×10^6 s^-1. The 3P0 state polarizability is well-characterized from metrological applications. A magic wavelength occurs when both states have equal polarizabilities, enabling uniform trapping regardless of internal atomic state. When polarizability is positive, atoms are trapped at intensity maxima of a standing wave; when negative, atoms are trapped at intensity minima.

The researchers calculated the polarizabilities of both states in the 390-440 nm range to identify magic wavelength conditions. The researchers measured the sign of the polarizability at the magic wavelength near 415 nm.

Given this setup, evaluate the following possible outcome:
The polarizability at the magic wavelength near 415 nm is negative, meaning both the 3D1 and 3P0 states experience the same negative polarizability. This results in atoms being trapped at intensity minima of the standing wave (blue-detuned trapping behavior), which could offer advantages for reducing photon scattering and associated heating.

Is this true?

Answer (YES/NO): YES